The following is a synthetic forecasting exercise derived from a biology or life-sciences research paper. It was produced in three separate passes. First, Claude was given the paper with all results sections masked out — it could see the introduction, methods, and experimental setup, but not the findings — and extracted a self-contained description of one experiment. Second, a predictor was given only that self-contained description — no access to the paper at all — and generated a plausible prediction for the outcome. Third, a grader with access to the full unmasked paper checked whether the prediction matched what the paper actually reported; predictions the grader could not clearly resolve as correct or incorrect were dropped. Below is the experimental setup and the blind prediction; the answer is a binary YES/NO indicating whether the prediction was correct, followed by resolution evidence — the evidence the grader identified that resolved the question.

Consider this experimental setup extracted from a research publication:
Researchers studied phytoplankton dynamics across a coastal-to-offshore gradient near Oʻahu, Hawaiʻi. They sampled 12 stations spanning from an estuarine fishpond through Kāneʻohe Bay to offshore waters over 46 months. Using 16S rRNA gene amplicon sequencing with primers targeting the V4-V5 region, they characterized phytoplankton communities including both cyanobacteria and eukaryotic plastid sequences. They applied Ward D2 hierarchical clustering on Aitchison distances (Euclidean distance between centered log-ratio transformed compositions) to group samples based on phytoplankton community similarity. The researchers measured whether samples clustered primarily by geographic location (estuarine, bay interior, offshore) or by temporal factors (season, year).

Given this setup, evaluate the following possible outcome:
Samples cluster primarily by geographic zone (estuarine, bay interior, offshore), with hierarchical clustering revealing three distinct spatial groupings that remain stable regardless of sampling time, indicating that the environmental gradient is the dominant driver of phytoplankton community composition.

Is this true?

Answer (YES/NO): YES